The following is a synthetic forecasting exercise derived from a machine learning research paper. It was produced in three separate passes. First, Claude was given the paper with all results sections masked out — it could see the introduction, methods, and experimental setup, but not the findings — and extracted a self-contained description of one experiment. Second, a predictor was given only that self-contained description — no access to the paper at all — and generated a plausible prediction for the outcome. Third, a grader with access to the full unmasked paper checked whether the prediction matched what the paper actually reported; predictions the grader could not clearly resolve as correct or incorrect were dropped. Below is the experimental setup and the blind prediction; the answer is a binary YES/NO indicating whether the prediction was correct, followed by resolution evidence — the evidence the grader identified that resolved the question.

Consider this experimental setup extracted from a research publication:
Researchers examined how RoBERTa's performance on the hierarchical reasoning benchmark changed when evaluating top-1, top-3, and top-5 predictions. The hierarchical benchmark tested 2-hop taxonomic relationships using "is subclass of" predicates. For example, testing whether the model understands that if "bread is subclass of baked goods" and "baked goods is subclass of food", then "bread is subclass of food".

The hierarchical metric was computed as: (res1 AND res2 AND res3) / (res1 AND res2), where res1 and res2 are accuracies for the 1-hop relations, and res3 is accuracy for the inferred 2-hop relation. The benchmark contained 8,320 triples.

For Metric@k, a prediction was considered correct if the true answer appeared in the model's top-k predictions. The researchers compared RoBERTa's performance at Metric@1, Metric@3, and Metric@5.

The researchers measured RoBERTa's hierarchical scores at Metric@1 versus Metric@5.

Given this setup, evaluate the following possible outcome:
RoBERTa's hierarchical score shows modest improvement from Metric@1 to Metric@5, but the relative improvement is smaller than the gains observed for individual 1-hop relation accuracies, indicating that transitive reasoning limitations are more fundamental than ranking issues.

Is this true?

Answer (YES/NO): NO